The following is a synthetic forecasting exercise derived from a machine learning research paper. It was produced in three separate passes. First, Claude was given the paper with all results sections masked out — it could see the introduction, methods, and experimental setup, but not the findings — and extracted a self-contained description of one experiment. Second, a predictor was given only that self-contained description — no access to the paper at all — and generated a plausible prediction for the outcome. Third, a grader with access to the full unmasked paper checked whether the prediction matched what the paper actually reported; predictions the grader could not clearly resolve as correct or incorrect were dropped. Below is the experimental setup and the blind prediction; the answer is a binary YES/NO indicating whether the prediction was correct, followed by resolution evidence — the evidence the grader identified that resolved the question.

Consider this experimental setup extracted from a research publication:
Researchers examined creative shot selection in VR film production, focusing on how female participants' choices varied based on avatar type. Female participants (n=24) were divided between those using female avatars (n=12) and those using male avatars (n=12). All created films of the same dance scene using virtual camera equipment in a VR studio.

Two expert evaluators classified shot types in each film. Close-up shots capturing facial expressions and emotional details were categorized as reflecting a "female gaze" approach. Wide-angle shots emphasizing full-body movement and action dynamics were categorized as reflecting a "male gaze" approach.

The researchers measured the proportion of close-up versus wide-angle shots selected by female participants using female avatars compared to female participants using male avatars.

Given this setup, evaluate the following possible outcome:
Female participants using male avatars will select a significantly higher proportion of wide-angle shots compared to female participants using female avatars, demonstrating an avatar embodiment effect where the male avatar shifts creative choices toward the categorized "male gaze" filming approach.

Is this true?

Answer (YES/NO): YES